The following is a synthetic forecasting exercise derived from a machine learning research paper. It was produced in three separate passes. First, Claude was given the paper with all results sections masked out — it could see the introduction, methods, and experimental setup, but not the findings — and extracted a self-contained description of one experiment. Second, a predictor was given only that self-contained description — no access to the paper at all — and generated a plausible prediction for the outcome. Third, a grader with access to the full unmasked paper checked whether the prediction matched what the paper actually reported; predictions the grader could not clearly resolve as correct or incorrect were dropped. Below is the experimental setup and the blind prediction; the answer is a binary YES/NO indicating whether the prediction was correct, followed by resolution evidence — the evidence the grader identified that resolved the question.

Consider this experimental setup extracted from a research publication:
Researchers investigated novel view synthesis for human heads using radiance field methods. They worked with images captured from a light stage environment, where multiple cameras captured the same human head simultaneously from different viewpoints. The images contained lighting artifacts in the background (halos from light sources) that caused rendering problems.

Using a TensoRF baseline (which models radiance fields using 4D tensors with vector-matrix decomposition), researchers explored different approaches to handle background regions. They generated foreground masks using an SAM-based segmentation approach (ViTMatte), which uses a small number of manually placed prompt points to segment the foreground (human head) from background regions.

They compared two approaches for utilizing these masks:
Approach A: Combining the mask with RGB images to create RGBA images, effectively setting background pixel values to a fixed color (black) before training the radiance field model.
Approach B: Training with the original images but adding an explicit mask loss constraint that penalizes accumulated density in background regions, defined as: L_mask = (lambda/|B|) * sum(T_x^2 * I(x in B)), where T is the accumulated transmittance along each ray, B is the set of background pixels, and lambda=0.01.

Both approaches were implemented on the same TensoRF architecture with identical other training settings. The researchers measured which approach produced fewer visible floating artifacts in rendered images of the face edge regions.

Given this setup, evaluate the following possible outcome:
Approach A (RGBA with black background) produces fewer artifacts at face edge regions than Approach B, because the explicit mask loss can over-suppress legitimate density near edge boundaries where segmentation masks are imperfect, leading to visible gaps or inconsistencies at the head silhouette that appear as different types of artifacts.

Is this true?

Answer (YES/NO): NO